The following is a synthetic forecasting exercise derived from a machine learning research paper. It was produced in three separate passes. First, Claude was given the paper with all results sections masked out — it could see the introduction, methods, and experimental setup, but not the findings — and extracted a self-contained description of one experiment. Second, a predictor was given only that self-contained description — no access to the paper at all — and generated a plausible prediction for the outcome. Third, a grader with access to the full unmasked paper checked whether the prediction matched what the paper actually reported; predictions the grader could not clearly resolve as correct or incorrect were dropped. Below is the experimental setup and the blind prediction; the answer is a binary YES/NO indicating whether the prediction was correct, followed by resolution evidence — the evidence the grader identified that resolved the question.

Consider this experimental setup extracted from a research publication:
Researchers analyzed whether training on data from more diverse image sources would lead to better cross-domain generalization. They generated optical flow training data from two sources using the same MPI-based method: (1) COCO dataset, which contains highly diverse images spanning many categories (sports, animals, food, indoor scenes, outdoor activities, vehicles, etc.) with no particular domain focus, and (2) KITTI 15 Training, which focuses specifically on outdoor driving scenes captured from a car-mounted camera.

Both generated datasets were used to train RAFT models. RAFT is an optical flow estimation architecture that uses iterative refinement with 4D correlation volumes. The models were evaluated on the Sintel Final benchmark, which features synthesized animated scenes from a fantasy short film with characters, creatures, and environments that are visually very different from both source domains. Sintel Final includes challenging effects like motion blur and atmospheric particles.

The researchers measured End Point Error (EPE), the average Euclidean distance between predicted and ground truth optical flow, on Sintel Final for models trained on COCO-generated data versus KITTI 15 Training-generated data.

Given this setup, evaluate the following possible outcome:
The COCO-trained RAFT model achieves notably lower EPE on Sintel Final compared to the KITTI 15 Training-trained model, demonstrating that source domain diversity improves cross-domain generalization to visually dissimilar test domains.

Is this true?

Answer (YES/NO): YES